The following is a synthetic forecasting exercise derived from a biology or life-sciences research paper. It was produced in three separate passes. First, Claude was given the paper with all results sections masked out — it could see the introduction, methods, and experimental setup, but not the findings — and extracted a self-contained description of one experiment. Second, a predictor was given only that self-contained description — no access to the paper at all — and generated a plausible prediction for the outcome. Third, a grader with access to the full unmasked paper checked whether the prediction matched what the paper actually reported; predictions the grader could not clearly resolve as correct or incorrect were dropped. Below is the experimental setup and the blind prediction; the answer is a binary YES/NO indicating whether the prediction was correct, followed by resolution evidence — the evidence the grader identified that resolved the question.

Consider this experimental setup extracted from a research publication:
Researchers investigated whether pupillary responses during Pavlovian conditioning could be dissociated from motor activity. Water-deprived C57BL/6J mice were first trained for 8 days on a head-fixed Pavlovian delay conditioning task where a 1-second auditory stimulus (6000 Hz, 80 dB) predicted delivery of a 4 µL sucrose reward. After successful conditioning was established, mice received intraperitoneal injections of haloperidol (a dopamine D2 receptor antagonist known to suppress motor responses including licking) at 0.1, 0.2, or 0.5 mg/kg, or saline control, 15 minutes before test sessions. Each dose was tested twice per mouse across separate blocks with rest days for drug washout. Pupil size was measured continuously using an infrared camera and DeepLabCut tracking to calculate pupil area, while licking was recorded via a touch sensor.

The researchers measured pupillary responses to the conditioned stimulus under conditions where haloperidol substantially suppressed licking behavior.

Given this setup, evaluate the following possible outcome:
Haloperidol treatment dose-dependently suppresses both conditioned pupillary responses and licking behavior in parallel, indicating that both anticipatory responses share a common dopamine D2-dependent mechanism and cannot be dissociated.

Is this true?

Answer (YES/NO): NO